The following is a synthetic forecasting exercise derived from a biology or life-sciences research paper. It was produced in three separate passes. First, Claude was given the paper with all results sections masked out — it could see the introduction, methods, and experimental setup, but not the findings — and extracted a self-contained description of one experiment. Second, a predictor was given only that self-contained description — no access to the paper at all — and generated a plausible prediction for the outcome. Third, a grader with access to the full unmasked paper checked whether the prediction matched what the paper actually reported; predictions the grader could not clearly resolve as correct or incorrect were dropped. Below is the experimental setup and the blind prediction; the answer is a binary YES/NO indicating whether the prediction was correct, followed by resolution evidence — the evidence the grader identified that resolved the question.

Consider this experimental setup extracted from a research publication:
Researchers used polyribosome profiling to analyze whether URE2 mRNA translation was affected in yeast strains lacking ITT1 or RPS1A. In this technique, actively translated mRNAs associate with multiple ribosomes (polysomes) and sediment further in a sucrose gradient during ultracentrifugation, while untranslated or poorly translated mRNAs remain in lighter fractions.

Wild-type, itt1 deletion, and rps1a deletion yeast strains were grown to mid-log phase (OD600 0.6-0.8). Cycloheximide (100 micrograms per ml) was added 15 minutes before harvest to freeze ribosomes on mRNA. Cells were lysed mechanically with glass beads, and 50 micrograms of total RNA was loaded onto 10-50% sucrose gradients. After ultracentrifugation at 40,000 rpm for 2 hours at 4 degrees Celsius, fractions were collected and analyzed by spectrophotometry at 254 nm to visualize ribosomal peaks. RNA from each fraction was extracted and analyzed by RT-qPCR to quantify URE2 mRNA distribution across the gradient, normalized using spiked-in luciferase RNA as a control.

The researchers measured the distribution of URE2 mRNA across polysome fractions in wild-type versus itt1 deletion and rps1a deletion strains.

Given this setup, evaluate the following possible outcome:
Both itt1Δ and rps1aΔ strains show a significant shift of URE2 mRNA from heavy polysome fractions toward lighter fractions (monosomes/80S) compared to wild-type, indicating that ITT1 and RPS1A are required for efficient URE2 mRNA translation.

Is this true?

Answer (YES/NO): YES